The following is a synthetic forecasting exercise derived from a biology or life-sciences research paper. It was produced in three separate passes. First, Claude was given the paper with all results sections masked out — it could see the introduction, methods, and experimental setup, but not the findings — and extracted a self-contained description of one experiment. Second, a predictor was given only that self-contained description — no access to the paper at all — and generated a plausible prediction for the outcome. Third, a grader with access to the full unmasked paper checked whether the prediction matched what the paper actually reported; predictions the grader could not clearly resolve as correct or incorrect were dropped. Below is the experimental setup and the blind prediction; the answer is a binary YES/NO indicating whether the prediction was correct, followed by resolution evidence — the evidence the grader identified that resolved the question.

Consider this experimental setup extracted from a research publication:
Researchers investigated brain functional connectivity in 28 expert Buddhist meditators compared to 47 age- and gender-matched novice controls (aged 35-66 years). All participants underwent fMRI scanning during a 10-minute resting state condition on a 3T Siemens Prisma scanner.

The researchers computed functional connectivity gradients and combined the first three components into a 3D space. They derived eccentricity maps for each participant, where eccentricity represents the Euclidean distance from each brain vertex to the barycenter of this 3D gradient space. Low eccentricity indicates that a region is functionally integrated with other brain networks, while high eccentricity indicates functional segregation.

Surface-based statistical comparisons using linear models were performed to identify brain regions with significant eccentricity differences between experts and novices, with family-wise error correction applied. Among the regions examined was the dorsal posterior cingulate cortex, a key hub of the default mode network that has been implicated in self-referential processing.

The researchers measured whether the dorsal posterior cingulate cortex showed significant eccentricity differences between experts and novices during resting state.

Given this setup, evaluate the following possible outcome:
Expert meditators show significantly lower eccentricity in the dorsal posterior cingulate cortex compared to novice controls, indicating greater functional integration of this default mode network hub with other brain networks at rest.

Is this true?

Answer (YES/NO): YES